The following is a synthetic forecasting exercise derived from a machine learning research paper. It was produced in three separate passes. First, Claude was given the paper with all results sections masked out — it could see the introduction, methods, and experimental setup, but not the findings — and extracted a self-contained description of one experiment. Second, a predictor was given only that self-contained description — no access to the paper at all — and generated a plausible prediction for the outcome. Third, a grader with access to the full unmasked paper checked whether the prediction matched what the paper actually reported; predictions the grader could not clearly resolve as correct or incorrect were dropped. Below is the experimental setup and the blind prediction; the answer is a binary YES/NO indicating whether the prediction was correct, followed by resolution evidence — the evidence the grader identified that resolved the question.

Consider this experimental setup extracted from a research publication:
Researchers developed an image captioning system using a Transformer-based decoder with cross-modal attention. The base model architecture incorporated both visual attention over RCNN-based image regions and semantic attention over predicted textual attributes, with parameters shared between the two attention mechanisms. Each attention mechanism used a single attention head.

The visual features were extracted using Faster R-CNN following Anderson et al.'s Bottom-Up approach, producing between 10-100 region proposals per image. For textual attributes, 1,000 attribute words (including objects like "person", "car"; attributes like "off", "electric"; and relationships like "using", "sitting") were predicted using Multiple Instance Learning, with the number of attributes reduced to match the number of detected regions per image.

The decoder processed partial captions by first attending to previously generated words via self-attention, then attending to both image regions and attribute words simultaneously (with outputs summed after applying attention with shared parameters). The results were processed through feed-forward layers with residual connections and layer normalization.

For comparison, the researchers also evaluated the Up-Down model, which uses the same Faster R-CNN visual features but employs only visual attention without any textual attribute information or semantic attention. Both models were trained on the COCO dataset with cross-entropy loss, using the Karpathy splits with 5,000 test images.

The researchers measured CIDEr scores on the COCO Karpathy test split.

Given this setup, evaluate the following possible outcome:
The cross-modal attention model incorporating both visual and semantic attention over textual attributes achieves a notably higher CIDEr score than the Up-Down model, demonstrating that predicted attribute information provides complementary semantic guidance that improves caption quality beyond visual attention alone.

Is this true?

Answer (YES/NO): NO